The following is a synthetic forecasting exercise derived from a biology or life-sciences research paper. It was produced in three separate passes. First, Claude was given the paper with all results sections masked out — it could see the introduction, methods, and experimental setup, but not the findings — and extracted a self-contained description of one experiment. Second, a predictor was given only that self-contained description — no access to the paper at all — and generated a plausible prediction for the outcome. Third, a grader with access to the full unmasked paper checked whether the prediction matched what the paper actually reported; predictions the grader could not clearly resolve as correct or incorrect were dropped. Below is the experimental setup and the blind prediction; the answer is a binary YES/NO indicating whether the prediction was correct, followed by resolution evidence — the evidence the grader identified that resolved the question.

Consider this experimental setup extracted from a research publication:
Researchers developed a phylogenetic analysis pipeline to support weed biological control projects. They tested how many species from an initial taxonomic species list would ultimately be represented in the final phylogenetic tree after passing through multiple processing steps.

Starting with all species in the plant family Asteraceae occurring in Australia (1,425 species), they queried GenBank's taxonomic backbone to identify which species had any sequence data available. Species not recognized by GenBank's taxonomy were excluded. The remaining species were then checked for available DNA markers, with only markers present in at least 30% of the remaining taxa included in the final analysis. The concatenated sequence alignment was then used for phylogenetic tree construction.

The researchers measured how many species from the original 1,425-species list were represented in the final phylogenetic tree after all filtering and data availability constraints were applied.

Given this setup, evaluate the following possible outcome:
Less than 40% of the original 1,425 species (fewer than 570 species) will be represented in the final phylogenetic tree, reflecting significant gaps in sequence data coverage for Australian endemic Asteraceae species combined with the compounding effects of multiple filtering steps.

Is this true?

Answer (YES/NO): YES